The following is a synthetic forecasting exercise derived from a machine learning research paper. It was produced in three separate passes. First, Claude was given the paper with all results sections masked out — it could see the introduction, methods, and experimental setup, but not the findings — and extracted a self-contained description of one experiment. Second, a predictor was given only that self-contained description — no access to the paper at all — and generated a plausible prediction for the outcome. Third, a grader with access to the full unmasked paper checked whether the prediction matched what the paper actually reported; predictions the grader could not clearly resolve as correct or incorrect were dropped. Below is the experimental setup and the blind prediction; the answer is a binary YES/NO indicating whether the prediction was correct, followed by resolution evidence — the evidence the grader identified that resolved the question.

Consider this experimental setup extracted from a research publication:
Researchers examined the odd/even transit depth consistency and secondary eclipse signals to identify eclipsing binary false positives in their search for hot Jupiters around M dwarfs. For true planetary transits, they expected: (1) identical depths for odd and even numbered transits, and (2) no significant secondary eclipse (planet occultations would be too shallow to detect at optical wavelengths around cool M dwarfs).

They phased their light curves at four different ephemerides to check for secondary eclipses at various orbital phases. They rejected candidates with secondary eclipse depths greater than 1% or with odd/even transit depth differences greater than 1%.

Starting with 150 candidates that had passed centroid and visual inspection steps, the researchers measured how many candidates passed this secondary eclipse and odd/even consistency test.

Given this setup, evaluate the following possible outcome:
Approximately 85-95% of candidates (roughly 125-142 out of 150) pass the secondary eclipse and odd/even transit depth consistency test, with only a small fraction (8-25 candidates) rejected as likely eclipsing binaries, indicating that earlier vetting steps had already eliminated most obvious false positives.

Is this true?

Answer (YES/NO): NO